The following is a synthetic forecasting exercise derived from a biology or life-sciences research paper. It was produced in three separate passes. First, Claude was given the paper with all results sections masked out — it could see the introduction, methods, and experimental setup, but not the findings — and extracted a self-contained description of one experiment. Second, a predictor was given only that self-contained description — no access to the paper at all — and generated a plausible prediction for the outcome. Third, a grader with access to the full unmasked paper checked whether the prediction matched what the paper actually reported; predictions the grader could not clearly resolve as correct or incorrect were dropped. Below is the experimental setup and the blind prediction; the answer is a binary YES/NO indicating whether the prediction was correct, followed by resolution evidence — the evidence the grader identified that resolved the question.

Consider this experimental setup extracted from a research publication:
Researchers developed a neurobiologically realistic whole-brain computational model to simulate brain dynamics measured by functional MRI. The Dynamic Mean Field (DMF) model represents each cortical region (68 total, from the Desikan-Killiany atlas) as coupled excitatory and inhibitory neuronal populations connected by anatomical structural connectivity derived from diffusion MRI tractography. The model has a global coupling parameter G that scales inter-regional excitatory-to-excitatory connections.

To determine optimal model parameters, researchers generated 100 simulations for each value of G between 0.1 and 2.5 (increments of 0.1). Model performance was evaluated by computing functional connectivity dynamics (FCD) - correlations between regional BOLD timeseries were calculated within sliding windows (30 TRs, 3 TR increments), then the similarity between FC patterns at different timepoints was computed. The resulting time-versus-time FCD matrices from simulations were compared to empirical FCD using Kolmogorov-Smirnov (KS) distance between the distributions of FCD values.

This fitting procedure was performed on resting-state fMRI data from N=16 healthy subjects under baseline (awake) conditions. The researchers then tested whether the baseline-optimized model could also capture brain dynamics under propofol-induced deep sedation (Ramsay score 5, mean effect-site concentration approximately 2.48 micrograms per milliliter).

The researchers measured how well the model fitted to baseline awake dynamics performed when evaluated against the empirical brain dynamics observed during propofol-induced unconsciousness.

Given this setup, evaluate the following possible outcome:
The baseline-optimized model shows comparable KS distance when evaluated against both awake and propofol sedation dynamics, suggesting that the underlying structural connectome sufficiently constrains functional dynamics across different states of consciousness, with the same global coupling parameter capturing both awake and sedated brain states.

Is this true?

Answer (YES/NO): NO